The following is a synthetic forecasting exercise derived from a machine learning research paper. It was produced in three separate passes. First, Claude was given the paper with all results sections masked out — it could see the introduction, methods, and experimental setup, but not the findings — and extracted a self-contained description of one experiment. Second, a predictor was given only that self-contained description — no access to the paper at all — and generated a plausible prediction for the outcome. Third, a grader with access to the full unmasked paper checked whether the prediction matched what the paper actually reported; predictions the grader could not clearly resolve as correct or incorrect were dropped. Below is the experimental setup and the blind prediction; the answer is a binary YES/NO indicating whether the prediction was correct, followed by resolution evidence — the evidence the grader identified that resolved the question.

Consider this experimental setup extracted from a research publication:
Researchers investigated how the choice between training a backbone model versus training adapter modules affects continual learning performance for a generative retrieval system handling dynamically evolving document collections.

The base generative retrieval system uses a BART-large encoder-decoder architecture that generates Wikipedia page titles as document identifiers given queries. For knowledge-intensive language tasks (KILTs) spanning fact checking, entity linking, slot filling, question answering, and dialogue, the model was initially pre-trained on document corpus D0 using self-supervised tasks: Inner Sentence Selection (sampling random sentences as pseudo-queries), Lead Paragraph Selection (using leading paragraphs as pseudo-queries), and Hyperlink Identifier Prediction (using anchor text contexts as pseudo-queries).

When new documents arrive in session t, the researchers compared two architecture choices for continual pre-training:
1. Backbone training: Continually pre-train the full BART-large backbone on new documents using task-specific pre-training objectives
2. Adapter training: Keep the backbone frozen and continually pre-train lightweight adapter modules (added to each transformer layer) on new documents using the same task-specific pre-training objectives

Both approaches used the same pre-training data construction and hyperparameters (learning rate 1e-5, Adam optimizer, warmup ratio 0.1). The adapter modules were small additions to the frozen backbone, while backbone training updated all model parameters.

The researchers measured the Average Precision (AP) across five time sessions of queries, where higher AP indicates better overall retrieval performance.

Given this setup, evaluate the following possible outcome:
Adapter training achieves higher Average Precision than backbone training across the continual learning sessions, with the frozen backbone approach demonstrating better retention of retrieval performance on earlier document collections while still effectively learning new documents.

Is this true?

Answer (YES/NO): YES